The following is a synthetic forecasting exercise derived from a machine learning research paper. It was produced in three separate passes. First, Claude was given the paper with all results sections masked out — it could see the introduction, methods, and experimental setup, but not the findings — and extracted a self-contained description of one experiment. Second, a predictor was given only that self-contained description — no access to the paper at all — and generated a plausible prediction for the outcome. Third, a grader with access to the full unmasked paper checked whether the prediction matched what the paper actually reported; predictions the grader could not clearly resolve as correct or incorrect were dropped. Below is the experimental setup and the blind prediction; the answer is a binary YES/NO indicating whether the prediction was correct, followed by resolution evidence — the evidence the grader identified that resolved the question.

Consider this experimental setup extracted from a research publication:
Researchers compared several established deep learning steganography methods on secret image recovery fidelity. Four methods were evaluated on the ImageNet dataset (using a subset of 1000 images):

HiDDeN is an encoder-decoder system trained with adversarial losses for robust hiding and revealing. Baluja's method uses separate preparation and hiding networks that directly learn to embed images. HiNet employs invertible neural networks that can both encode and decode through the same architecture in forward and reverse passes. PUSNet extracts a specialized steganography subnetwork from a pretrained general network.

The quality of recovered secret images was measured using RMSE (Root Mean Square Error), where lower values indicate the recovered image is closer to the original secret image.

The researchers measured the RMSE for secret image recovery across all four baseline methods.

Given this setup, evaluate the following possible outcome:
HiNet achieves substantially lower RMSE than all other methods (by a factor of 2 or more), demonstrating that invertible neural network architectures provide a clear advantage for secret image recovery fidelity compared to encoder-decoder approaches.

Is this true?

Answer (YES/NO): NO